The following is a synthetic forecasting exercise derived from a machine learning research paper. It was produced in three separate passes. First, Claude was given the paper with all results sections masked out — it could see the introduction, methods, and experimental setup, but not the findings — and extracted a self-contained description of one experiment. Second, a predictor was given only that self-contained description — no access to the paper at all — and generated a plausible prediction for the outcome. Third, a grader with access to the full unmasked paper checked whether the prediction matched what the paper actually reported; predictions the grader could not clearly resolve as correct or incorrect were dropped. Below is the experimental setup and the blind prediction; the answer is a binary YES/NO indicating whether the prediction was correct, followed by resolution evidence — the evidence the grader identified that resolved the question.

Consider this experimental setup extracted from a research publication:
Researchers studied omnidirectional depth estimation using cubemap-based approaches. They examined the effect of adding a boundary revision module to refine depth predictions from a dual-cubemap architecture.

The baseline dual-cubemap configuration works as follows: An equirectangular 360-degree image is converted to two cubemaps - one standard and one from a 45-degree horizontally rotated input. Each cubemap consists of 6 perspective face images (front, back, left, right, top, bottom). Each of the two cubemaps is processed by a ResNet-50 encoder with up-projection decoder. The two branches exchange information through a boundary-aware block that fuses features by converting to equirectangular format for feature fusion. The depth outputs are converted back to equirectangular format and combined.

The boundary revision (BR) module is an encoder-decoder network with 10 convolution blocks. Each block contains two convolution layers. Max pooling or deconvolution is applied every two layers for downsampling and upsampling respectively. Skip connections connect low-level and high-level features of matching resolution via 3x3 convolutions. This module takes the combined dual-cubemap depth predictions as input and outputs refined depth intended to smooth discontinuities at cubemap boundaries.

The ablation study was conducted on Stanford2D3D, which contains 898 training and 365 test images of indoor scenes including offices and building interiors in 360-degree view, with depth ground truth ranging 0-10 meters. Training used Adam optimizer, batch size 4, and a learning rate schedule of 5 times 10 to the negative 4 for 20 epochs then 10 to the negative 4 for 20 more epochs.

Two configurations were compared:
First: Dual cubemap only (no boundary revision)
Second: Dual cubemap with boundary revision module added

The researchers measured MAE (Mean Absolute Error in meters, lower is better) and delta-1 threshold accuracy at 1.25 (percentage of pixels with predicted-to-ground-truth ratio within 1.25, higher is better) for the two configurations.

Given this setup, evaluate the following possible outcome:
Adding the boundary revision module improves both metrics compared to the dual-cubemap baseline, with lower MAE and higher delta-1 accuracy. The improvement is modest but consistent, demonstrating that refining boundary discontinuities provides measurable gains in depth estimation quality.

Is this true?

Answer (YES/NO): NO